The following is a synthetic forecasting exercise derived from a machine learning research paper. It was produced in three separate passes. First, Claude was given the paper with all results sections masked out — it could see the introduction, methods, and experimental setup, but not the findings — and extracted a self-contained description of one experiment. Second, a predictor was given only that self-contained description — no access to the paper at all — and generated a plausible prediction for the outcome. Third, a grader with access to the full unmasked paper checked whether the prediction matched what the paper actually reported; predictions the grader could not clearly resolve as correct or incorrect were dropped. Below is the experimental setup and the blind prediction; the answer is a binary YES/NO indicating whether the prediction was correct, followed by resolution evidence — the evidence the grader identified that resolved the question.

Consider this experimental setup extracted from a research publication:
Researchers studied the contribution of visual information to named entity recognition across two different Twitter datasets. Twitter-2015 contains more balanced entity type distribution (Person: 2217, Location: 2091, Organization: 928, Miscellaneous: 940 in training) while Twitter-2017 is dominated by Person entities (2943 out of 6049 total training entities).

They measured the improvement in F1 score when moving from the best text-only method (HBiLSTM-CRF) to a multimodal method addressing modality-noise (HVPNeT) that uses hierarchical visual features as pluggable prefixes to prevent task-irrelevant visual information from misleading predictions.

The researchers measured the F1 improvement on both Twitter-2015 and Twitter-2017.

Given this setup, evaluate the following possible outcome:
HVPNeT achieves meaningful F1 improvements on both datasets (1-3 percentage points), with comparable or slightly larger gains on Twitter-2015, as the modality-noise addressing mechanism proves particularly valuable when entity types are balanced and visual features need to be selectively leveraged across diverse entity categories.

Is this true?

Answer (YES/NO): NO